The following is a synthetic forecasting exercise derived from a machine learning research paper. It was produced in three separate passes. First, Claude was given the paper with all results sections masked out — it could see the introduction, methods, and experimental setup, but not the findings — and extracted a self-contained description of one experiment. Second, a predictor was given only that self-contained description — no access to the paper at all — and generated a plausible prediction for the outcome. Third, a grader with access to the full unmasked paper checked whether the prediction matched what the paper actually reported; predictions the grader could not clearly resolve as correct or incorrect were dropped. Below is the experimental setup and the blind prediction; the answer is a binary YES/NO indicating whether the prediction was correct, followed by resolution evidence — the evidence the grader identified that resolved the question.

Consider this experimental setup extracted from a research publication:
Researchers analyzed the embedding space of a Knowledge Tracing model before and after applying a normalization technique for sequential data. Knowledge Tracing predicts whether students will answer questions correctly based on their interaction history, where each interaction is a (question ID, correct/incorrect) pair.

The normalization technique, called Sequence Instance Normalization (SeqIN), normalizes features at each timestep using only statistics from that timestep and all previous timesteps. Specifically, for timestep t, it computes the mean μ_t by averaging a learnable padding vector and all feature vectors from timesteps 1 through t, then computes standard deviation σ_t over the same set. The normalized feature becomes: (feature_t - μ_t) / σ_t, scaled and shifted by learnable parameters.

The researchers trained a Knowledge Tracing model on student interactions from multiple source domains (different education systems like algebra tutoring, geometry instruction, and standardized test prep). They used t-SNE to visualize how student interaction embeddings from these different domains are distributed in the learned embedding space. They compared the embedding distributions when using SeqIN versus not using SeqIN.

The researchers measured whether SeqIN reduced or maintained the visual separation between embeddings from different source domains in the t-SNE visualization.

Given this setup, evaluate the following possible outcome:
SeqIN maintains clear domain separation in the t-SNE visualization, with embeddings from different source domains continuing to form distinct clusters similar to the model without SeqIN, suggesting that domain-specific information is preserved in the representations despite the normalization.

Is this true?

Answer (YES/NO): NO